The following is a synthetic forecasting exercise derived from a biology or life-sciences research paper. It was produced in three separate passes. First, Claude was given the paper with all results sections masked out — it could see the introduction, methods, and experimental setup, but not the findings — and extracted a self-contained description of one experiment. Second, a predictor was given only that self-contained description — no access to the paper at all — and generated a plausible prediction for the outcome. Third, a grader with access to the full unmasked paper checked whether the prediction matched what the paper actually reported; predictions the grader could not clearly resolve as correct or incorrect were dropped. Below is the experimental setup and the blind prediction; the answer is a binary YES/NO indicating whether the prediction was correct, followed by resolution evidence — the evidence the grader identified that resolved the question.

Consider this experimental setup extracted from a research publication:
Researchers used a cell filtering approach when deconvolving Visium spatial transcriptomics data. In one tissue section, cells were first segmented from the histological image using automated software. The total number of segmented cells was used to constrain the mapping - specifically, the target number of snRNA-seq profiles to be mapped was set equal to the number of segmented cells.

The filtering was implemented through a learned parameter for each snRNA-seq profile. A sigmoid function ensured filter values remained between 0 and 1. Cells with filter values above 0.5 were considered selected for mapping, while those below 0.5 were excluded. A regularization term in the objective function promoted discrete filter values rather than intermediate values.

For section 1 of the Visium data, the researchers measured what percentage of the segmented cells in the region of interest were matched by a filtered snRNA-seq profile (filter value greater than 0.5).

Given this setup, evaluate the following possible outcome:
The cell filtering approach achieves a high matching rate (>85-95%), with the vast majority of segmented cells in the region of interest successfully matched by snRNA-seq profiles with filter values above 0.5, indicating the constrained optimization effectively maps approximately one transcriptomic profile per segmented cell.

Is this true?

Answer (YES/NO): YES